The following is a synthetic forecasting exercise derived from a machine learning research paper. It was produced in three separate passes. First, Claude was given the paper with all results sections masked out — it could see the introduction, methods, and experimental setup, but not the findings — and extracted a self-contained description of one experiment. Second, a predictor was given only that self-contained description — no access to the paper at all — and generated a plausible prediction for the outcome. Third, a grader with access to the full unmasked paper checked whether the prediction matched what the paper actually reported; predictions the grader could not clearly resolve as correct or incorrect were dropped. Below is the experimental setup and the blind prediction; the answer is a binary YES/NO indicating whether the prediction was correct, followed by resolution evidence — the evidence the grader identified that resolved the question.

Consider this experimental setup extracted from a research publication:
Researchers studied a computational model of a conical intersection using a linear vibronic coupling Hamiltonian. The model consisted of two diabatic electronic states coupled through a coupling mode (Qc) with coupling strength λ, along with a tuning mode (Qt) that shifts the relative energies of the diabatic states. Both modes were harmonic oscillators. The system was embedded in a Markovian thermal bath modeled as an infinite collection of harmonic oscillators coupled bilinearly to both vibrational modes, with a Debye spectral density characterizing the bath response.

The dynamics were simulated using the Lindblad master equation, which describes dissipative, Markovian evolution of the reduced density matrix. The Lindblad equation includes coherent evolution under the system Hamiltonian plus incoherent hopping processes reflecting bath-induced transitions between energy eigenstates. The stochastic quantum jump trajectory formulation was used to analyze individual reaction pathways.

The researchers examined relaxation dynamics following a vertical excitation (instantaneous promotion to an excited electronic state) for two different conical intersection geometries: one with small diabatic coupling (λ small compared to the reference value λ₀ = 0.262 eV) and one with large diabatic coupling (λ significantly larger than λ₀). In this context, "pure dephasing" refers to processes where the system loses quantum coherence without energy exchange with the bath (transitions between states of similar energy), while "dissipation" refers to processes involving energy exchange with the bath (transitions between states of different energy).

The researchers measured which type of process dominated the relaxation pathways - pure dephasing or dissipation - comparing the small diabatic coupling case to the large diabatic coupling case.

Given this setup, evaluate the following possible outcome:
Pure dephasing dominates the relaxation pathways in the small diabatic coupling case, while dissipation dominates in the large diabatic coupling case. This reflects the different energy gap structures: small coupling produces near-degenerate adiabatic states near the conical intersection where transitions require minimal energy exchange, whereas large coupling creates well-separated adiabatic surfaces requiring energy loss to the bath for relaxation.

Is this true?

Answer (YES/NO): YES